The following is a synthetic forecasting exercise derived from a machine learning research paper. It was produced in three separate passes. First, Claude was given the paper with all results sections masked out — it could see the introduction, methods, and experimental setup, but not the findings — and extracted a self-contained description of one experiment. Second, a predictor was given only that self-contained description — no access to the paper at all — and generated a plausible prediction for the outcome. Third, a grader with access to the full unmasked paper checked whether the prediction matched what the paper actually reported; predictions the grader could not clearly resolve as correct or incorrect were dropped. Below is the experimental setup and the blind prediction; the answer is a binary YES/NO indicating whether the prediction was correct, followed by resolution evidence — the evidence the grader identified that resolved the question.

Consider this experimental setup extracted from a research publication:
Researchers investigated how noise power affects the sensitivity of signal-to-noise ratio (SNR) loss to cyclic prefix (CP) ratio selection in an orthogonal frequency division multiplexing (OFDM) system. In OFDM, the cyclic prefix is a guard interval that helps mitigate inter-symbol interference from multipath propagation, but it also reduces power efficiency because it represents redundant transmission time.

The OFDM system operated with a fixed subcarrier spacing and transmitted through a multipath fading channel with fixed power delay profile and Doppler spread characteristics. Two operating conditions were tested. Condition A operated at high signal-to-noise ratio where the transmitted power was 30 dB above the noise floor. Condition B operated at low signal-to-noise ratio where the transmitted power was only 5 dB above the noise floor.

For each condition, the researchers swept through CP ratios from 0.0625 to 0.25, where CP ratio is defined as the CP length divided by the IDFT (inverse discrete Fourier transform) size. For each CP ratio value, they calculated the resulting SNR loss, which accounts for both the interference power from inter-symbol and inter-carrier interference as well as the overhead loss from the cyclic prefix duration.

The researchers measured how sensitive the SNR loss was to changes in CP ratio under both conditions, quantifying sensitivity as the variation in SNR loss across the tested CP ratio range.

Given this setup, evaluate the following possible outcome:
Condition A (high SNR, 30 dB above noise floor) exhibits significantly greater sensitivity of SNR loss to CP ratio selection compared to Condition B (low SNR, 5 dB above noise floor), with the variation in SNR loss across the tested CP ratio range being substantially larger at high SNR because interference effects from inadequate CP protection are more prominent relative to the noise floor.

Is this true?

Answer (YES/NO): NO